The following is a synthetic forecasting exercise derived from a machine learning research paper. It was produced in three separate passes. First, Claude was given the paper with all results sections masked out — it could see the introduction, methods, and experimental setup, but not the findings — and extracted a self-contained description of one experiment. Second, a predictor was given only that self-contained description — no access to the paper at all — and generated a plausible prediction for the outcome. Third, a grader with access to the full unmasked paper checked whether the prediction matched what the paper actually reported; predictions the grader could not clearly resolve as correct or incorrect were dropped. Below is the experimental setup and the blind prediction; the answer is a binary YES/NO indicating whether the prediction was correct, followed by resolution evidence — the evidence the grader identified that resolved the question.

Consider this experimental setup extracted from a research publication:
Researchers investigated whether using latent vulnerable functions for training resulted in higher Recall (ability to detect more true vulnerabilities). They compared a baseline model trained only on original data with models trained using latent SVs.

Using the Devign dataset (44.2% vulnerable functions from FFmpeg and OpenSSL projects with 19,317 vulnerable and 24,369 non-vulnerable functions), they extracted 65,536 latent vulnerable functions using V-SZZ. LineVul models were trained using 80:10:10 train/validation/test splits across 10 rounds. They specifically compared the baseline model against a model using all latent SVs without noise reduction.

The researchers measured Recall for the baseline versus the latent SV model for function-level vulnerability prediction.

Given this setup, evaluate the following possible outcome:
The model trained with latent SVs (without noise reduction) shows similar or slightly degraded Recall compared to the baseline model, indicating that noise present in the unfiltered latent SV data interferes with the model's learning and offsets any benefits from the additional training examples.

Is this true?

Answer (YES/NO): NO